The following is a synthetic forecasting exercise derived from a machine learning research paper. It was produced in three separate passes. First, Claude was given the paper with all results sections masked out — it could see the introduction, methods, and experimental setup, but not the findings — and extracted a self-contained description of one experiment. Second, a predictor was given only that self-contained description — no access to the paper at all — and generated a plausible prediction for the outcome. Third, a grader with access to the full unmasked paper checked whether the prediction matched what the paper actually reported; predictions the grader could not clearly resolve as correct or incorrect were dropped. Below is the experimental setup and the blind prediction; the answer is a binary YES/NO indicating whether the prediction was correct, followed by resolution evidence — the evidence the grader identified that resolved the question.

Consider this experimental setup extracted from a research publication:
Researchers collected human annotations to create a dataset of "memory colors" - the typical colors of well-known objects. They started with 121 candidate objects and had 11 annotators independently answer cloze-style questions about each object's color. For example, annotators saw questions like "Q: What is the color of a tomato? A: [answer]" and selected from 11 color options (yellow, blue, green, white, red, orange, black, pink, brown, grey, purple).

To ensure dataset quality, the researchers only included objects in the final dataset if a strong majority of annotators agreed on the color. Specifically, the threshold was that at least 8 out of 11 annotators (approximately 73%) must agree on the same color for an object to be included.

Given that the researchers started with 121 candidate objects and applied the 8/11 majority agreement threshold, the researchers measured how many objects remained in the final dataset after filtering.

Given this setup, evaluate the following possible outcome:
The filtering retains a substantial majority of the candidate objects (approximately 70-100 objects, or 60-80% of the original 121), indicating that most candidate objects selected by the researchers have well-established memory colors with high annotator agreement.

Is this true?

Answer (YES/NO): NO